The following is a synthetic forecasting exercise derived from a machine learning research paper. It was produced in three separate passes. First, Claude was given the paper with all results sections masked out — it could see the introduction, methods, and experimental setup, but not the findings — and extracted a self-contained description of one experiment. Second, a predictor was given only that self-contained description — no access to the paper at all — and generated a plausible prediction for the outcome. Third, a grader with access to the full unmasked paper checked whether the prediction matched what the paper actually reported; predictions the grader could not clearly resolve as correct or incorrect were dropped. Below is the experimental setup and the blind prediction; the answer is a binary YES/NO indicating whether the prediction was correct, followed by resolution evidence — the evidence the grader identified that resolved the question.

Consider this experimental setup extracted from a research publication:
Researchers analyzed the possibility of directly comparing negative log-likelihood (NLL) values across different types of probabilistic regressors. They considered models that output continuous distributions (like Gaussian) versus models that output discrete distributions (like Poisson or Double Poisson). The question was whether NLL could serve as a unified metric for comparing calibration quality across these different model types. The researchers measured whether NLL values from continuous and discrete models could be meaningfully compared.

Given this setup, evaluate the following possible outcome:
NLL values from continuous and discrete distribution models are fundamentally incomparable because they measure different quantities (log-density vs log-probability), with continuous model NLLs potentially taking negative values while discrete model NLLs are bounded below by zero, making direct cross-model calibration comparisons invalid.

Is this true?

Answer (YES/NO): NO